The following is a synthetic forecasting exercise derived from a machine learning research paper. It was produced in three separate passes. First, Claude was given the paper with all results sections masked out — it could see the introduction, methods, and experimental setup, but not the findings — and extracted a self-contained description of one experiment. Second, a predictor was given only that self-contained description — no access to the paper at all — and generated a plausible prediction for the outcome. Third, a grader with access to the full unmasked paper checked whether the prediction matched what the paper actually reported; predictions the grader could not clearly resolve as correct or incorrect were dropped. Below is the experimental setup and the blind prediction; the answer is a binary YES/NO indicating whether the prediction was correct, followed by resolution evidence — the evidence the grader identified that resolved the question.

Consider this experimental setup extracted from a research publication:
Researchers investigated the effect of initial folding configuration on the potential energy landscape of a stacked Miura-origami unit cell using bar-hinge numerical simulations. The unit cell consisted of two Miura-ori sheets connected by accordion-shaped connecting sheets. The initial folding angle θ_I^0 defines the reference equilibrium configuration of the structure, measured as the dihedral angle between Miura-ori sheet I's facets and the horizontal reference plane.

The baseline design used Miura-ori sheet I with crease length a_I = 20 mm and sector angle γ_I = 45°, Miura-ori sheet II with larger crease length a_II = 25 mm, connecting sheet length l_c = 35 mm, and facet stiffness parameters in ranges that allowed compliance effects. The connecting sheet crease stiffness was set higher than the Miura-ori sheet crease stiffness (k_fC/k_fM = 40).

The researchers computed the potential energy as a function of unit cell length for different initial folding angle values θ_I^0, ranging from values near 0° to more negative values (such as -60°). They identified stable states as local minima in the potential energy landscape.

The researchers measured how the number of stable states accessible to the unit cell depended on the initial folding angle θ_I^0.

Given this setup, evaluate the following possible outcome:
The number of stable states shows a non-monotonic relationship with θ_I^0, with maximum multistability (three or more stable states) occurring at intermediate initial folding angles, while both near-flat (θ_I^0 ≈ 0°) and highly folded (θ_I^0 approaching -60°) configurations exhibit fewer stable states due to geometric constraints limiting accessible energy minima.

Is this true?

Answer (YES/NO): NO